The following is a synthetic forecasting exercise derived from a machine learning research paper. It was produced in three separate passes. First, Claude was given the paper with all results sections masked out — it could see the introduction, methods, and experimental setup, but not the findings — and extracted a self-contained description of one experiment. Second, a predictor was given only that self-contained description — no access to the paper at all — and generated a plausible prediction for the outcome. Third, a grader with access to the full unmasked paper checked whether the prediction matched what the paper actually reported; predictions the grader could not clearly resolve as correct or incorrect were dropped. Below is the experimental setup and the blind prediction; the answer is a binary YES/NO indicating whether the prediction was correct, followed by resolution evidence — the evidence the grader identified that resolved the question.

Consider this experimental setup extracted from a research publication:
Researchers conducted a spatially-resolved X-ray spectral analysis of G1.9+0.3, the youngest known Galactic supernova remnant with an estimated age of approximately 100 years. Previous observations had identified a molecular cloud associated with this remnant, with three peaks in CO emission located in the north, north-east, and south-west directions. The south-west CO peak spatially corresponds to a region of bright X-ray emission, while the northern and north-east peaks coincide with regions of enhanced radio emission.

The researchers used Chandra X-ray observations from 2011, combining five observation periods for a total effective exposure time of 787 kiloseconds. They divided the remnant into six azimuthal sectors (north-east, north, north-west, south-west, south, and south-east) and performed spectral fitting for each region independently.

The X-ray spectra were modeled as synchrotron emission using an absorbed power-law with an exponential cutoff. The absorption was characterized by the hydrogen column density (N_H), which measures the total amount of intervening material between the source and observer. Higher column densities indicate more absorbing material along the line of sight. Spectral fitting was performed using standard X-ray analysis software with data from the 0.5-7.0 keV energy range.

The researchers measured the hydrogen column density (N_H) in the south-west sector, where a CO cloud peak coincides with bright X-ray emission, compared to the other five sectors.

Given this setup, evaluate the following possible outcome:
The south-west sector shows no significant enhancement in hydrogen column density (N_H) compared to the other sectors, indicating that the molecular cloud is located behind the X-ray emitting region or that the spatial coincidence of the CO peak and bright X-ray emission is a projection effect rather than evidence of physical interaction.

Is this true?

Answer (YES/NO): NO